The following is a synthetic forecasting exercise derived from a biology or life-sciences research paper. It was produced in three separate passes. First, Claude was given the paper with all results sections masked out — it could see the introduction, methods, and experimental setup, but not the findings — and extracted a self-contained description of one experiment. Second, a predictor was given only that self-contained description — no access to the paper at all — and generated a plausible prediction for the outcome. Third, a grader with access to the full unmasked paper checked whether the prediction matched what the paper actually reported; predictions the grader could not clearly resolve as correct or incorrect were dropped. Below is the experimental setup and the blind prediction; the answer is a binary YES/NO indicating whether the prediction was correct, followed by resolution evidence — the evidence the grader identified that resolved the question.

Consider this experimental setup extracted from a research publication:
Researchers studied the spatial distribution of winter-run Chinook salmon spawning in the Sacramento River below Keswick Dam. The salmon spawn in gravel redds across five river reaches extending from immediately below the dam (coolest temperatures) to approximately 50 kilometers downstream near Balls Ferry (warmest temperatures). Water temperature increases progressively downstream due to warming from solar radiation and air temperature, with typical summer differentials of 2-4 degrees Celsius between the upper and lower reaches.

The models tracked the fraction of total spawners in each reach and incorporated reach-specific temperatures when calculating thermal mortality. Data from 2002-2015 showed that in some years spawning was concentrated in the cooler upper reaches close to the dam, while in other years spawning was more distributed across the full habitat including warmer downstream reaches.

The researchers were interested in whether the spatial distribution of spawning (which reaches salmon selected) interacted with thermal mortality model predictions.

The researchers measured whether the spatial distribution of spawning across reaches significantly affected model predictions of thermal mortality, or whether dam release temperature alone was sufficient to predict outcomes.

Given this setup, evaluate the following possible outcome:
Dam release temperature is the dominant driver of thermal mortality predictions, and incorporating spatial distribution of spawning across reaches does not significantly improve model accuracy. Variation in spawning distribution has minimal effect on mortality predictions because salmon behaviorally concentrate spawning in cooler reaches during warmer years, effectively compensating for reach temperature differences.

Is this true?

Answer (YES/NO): NO